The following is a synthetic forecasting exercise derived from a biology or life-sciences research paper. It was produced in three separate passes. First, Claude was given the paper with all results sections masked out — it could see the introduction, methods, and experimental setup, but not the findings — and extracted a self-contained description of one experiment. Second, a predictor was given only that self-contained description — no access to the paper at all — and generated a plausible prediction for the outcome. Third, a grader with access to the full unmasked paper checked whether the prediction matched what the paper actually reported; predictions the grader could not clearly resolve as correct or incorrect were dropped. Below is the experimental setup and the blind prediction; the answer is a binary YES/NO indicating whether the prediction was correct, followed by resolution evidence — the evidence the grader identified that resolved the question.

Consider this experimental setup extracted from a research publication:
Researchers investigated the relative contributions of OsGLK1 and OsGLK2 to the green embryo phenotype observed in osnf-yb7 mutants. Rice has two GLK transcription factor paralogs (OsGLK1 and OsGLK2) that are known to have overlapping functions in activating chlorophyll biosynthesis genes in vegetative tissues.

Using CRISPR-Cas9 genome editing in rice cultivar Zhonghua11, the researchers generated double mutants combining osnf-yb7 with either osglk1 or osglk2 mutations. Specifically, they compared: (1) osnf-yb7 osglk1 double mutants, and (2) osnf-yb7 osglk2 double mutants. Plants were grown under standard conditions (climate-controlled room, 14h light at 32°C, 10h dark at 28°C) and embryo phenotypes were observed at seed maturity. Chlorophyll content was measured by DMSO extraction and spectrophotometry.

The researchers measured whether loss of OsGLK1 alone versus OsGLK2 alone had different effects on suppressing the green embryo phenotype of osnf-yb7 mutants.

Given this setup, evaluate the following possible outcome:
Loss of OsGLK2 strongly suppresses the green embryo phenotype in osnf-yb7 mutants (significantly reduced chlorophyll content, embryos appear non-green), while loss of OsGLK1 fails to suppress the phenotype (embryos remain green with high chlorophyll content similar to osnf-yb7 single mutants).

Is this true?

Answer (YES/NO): NO